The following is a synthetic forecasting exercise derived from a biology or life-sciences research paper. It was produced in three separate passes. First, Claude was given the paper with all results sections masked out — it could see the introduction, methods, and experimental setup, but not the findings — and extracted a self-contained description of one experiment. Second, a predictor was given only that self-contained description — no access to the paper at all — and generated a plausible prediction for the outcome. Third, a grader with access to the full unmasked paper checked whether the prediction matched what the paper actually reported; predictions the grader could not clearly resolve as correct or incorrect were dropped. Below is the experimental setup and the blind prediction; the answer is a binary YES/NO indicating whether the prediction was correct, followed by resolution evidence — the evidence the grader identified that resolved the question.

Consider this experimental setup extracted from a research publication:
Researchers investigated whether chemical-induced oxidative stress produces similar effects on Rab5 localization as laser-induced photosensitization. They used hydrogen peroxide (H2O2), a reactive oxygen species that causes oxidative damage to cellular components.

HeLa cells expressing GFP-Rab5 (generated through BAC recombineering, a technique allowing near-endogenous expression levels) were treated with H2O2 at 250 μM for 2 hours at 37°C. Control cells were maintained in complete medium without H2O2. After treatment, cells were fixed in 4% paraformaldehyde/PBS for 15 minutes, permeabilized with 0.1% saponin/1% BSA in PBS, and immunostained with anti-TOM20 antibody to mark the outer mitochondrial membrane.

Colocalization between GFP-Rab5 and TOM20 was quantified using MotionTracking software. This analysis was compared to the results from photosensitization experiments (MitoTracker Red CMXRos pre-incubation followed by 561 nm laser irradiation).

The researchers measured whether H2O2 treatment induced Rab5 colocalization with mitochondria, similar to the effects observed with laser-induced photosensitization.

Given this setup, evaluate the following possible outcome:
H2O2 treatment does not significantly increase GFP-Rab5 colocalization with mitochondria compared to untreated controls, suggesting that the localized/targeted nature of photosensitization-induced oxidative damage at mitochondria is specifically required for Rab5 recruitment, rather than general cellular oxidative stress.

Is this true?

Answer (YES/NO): NO